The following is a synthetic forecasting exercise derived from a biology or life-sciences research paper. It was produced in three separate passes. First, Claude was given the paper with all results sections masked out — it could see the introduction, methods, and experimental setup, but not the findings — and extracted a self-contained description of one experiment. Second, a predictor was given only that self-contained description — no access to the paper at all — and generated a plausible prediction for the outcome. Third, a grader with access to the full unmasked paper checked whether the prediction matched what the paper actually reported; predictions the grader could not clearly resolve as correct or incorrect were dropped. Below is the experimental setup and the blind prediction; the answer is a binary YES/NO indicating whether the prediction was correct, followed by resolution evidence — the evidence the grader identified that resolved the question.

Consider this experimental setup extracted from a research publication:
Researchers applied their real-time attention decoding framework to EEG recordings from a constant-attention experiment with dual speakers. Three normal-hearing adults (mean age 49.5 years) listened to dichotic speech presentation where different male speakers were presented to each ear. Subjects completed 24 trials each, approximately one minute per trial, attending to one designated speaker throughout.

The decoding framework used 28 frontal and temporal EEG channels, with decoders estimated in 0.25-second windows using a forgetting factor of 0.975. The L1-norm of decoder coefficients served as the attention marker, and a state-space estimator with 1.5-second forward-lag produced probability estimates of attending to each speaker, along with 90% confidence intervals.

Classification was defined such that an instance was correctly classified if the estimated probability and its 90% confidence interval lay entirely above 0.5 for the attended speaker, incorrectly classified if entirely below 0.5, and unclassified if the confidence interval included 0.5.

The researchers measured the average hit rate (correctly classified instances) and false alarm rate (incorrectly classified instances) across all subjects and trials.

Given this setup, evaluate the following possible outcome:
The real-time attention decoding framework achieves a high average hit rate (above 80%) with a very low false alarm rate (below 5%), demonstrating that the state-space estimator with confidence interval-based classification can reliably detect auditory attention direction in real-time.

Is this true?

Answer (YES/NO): NO